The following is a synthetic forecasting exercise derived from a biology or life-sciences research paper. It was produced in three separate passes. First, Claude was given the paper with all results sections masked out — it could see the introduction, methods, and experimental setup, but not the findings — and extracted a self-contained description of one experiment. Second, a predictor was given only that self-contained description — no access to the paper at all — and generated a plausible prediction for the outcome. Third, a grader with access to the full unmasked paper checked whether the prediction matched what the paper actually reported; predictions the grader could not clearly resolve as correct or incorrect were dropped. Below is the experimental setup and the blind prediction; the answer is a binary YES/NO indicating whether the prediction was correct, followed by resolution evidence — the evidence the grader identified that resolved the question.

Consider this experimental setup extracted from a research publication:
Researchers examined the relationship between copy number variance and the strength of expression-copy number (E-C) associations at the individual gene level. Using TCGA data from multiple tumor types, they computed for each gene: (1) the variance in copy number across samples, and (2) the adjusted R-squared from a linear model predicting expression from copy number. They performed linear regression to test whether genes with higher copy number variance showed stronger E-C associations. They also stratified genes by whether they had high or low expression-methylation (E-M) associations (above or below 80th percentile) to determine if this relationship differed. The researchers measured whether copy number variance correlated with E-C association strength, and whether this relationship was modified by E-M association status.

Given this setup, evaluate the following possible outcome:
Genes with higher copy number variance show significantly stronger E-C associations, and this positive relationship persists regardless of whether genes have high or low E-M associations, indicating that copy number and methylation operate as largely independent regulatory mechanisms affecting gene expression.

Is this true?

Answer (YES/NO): YES